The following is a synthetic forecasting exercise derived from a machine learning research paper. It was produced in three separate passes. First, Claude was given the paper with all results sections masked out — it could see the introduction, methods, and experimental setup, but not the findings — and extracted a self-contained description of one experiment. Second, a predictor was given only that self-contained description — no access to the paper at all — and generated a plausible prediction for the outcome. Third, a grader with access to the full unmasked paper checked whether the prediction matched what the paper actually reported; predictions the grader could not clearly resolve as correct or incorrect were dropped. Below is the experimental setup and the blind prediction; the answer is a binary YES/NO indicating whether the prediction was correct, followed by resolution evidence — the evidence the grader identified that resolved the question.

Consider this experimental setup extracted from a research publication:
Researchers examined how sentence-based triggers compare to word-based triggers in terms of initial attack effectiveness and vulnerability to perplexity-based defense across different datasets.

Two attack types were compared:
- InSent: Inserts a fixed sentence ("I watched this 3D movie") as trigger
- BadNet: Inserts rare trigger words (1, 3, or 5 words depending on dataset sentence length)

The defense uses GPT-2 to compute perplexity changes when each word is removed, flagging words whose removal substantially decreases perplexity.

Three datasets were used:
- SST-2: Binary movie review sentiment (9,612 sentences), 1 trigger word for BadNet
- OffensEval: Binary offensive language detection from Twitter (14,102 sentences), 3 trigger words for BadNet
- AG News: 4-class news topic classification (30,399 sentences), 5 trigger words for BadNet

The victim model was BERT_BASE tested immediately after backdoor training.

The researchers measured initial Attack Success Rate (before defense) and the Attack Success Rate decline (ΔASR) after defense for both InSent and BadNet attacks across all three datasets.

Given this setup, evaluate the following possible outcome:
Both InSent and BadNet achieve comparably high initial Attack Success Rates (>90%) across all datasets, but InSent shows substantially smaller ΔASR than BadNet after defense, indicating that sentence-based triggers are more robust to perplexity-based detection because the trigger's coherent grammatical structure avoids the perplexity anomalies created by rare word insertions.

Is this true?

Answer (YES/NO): NO